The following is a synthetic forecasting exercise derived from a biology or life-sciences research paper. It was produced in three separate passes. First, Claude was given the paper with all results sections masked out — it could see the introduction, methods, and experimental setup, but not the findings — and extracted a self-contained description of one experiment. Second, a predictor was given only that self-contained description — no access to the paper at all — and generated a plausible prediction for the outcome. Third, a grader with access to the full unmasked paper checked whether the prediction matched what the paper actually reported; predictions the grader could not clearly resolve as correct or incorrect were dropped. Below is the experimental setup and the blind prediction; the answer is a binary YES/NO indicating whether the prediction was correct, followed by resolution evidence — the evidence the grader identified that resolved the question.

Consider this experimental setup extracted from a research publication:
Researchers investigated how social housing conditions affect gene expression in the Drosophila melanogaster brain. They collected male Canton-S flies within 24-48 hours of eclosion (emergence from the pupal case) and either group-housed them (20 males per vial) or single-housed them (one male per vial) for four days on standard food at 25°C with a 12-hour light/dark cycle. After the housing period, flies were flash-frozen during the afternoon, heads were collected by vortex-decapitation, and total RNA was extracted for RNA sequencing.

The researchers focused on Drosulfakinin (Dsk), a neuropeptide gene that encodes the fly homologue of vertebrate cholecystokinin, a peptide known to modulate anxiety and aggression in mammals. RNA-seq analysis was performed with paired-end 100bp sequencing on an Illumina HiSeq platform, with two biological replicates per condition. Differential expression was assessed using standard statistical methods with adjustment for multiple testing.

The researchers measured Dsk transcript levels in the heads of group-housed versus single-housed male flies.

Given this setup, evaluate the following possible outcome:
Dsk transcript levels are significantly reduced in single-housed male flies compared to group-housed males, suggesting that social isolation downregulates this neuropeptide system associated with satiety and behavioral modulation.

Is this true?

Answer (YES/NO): YES